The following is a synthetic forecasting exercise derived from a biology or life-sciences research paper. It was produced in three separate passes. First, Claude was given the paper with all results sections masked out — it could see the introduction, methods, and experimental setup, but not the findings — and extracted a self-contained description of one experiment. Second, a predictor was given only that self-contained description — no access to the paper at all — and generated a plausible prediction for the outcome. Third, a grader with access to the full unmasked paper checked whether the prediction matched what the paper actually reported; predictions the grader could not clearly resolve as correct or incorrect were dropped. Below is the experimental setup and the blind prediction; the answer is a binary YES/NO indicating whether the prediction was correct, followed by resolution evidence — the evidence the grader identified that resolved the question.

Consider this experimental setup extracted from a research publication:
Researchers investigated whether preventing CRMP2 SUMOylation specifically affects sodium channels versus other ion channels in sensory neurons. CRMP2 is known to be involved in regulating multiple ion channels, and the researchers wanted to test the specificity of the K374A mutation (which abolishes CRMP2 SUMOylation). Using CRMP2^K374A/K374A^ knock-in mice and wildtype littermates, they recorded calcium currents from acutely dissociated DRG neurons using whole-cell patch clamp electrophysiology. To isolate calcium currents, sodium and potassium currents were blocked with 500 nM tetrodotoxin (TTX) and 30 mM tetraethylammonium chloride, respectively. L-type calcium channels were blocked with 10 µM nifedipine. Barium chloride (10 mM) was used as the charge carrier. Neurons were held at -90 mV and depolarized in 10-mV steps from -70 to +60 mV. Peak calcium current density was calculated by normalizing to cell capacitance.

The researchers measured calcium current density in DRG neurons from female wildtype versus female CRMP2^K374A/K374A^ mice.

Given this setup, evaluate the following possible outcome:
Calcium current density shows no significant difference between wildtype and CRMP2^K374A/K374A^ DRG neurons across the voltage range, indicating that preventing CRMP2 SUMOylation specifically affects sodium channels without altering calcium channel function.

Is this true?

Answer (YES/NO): YES